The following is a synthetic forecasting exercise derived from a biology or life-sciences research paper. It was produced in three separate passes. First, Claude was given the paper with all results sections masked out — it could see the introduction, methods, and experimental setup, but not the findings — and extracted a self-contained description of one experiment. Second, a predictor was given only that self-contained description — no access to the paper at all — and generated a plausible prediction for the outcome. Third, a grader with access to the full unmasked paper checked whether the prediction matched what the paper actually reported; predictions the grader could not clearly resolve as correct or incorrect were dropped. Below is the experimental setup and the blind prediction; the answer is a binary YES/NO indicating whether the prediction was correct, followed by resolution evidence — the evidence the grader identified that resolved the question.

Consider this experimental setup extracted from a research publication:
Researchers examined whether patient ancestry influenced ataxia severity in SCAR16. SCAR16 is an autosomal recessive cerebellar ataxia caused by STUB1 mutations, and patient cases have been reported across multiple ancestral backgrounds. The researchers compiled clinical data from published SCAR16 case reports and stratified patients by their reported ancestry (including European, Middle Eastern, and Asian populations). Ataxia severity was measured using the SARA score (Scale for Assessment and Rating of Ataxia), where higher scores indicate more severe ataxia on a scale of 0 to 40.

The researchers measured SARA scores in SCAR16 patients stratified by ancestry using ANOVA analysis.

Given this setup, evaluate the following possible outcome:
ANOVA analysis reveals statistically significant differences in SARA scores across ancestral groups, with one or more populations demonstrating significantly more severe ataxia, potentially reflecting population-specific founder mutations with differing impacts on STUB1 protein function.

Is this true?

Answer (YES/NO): YES